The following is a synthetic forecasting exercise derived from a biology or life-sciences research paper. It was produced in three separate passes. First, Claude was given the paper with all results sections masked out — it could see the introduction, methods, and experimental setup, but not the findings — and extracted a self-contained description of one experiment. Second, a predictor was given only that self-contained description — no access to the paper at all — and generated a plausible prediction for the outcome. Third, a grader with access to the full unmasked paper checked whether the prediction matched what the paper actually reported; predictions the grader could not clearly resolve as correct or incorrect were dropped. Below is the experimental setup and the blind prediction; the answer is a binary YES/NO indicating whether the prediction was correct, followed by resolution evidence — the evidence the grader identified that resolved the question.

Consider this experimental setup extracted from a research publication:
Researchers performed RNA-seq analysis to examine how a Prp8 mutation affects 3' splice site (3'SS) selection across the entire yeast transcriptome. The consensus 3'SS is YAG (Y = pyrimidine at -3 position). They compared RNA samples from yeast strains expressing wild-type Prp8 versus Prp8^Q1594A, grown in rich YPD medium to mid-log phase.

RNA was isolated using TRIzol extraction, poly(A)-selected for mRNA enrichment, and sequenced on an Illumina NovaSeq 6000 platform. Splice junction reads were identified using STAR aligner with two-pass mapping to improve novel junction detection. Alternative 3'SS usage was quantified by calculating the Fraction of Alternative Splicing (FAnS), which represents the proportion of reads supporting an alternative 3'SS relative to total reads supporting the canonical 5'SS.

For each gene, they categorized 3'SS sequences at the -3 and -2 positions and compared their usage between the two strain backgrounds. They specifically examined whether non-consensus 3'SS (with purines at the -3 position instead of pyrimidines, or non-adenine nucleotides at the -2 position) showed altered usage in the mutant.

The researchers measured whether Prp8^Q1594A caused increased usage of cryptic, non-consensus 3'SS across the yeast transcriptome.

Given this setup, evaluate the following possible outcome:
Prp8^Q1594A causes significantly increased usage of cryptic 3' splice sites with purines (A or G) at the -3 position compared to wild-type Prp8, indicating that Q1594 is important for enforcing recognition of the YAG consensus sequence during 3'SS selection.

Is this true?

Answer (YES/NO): YES